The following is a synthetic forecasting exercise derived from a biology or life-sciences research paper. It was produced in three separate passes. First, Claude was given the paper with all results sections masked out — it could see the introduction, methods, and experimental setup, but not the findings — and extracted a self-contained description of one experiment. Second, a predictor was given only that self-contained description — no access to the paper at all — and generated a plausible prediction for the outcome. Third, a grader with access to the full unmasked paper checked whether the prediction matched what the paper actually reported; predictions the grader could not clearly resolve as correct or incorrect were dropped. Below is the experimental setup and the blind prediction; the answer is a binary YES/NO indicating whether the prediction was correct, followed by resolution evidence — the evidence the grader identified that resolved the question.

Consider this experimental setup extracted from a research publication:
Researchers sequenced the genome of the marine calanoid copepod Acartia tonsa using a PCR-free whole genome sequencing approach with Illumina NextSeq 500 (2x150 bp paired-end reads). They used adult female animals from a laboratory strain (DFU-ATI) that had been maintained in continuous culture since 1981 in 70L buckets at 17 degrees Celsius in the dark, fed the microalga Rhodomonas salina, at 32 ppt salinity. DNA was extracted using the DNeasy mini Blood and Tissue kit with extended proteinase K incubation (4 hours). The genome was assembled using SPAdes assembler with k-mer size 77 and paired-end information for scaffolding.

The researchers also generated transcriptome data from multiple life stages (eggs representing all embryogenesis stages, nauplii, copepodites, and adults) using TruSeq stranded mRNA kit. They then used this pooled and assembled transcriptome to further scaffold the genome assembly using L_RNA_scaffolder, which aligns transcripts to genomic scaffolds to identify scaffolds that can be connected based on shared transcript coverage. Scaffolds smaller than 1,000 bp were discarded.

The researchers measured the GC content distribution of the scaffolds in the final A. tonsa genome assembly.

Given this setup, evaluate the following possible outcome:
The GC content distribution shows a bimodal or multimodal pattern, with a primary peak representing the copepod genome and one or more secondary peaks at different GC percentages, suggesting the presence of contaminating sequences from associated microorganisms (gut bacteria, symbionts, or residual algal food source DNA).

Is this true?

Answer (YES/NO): NO